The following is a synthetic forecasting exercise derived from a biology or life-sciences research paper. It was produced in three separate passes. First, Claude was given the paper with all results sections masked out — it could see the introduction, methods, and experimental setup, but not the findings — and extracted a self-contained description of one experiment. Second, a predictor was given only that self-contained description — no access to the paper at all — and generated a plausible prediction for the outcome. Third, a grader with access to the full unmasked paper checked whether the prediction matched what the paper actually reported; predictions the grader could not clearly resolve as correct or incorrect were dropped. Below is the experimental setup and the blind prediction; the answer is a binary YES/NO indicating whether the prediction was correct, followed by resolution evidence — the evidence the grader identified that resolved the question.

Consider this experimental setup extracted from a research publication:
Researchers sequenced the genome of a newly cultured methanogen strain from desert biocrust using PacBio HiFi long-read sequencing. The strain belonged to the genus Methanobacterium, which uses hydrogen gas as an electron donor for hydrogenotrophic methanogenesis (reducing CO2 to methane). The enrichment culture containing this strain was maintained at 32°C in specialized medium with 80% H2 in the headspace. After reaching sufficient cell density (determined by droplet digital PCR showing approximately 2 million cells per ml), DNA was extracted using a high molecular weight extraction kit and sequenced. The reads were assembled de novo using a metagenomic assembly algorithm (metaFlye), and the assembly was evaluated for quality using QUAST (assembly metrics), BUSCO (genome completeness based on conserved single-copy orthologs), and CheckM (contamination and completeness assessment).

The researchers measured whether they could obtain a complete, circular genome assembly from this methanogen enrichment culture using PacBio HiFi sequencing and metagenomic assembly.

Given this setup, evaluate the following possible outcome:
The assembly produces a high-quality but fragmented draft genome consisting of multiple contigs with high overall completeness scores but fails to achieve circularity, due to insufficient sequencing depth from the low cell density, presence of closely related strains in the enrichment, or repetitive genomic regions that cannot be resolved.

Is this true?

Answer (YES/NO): NO